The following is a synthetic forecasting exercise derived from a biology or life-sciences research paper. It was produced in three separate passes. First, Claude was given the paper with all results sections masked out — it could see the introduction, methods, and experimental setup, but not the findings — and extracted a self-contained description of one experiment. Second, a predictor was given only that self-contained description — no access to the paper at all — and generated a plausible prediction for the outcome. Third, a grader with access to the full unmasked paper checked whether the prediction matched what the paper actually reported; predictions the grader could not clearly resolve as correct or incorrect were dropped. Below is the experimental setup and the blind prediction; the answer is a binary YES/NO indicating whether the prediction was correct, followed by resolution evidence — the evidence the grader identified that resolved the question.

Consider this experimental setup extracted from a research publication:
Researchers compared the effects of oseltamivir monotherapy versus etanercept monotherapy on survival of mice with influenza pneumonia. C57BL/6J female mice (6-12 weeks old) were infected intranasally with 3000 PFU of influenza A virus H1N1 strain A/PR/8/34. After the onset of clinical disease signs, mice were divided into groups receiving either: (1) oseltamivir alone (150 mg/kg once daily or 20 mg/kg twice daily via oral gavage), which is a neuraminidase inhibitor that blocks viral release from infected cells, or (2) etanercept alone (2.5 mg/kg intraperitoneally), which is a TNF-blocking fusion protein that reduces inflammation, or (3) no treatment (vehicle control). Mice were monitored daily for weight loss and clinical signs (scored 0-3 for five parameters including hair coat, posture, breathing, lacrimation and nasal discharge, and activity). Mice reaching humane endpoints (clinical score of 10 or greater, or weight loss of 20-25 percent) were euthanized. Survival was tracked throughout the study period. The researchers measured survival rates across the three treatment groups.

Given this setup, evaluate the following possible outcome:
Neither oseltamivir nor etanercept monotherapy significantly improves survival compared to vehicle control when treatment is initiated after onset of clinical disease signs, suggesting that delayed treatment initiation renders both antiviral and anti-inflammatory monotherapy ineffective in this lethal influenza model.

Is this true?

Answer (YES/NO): NO